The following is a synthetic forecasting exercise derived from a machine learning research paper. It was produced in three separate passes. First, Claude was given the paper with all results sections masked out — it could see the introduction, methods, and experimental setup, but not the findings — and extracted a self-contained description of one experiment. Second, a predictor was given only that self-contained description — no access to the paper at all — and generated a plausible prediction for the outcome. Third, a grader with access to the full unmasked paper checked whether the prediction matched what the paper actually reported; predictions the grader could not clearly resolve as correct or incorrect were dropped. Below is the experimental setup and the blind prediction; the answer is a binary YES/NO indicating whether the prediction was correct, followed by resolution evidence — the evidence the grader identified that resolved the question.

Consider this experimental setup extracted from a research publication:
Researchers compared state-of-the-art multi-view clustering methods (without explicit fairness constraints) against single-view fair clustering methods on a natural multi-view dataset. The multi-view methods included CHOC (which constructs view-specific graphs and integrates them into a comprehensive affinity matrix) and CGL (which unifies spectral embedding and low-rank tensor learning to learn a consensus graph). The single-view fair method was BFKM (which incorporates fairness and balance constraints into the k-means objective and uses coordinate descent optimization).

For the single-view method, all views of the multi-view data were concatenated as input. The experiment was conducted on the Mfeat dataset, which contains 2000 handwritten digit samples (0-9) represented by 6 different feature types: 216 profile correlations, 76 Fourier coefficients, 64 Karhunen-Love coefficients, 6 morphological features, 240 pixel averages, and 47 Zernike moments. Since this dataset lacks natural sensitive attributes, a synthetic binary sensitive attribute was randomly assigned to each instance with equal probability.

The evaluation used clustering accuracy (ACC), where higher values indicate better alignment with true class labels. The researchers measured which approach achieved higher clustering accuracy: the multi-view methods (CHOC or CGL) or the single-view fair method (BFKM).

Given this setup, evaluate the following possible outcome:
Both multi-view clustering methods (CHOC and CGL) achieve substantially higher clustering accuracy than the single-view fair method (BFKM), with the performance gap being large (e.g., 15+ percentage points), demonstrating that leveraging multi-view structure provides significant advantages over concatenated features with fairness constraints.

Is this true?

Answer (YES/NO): YES